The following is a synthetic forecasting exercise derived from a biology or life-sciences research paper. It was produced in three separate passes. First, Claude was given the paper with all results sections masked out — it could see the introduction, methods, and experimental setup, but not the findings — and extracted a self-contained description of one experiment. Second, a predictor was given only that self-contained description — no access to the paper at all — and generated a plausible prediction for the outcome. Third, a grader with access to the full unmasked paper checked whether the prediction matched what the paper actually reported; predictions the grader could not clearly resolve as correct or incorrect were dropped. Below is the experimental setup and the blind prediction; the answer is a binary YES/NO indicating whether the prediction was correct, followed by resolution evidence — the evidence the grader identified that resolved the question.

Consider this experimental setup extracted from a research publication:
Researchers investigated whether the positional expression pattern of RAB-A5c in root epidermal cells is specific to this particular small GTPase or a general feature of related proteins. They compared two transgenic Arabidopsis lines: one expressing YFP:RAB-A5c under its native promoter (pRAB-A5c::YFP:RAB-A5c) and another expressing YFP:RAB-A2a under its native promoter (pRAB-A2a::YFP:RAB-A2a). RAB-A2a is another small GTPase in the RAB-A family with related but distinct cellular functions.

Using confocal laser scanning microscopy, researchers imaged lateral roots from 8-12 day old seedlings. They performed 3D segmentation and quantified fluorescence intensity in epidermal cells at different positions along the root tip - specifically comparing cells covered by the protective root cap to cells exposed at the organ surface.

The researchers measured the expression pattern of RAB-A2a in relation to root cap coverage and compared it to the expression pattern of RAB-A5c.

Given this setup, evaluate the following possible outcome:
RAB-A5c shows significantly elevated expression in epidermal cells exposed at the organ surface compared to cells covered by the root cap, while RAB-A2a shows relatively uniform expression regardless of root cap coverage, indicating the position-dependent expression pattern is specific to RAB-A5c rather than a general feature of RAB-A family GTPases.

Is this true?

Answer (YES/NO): YES